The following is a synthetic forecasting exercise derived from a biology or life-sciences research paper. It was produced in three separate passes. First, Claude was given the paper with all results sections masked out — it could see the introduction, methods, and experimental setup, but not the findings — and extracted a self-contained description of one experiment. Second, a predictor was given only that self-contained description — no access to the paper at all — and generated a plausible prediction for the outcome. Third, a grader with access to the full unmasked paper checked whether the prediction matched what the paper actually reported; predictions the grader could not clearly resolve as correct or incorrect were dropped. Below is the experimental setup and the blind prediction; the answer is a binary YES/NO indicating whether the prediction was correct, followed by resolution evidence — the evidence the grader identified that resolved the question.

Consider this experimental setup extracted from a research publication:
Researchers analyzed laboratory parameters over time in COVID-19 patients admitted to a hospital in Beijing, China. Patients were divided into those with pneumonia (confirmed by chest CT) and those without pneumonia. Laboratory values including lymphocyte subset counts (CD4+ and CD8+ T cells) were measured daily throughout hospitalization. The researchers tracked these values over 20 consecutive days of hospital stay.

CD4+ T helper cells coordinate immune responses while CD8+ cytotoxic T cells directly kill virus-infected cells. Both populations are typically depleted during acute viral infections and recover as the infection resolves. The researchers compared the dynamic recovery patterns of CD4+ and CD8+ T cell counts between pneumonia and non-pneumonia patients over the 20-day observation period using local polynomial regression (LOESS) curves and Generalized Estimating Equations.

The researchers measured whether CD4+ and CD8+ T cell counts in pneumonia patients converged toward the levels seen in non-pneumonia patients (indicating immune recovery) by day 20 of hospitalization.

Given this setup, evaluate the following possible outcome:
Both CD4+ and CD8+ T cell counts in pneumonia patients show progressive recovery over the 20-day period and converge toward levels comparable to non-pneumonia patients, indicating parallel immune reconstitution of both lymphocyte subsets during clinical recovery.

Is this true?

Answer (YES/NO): NO